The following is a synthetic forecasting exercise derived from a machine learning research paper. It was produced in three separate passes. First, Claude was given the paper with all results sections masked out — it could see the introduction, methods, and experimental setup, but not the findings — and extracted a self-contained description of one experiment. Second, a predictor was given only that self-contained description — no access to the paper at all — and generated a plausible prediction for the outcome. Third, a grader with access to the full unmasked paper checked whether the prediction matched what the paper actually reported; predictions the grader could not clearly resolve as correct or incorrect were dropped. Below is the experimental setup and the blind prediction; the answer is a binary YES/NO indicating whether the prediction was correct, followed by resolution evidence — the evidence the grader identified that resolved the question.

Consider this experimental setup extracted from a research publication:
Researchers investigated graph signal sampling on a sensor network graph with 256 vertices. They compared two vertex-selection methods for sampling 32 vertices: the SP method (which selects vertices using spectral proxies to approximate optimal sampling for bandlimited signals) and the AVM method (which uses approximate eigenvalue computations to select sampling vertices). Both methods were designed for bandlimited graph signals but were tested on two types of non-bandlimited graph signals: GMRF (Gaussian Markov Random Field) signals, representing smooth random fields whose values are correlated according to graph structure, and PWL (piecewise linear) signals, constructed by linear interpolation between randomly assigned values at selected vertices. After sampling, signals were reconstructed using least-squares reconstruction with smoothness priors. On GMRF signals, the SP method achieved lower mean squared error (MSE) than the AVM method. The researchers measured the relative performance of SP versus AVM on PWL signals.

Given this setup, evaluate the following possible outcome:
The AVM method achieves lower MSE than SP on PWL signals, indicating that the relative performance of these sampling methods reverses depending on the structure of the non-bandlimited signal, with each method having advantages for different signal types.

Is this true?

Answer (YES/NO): NO